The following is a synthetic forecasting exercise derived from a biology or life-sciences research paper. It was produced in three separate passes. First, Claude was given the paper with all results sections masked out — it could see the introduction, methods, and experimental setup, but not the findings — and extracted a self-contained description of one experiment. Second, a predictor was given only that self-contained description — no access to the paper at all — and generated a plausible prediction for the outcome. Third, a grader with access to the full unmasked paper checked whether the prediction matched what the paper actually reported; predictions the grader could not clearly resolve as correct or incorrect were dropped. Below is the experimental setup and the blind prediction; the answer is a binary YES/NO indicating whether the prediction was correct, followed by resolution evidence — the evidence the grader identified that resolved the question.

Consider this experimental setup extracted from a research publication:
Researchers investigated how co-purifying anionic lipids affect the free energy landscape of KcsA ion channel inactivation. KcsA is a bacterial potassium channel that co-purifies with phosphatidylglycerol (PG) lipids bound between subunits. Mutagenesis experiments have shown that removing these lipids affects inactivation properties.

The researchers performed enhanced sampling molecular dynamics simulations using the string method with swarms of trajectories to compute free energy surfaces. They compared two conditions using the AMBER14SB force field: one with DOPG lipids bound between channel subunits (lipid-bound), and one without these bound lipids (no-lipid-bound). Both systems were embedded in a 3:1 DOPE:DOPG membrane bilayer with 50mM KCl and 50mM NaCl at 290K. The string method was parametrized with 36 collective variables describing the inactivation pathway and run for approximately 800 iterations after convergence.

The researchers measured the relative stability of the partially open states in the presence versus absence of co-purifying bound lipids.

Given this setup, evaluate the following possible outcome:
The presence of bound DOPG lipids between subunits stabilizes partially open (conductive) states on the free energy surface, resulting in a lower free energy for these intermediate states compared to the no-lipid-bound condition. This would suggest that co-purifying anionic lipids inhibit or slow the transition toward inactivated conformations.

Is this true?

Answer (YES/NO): NO